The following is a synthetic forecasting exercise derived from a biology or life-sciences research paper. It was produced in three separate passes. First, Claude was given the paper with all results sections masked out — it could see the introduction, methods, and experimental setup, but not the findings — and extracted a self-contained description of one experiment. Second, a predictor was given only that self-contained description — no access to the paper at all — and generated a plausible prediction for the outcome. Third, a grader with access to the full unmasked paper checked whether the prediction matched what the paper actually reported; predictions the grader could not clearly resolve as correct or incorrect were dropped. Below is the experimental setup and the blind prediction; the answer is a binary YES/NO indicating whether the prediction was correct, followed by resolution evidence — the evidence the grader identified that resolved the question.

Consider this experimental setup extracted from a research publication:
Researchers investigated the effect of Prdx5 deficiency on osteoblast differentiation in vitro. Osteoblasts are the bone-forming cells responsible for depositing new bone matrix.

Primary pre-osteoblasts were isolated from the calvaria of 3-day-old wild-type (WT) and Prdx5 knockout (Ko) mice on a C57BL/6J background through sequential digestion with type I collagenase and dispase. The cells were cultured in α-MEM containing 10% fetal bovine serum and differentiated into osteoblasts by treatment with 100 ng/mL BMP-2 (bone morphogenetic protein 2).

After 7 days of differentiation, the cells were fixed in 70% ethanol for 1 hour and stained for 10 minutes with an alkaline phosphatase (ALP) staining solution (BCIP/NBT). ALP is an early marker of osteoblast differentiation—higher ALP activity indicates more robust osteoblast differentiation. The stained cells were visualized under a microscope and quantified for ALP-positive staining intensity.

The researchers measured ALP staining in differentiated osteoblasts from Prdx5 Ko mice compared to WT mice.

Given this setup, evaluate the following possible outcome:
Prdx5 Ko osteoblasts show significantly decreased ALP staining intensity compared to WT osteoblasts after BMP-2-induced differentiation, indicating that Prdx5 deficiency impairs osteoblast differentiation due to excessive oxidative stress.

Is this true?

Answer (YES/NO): NO